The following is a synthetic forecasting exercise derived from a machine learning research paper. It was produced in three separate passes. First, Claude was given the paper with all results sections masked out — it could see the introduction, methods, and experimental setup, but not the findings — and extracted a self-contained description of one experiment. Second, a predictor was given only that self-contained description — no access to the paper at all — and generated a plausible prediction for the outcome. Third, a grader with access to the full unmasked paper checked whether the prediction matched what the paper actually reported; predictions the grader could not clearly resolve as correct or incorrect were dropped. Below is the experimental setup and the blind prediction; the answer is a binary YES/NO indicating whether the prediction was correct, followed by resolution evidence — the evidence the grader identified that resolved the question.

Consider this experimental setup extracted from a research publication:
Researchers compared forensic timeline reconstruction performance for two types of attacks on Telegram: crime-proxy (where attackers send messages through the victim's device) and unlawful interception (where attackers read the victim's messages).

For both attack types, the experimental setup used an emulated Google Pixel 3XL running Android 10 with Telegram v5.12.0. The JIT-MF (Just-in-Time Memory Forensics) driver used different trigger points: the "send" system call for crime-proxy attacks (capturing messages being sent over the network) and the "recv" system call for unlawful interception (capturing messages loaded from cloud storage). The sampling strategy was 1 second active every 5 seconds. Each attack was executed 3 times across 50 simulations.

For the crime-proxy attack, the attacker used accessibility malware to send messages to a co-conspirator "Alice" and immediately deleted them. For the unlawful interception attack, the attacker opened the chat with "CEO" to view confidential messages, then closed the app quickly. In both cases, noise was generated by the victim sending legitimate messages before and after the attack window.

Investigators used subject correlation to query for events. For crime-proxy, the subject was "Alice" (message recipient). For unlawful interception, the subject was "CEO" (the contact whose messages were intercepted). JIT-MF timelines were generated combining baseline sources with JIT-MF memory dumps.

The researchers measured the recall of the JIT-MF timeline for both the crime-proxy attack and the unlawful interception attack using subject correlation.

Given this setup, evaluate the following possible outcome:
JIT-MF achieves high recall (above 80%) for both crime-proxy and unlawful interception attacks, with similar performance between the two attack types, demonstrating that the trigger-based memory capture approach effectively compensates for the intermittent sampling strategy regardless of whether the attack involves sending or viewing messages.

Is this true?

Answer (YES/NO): NO